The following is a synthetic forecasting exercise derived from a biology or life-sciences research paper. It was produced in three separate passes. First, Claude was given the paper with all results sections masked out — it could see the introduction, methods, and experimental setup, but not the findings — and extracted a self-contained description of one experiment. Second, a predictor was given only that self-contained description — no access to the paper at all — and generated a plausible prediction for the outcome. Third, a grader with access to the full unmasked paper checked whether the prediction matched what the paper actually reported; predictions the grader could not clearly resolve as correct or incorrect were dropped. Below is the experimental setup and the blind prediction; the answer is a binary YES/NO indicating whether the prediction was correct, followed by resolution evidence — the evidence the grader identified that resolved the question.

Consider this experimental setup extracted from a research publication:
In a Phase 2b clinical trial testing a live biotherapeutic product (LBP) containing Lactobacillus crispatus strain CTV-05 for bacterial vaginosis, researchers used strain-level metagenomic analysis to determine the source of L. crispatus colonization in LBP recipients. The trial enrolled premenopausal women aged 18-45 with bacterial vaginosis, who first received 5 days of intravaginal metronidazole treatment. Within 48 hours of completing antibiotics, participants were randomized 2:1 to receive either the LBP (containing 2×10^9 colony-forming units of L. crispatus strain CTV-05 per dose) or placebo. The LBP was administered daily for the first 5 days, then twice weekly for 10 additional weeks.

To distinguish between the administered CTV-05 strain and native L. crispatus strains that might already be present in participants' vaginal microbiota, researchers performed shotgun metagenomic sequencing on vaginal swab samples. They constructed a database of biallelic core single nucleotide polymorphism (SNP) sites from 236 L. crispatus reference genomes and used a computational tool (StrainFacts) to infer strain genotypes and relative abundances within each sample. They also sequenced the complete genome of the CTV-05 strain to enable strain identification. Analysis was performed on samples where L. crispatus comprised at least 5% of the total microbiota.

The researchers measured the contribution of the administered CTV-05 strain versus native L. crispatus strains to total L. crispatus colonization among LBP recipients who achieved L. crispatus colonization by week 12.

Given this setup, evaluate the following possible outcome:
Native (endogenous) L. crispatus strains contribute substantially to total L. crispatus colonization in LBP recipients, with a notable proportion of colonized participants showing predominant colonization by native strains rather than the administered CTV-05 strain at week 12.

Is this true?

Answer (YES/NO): NO